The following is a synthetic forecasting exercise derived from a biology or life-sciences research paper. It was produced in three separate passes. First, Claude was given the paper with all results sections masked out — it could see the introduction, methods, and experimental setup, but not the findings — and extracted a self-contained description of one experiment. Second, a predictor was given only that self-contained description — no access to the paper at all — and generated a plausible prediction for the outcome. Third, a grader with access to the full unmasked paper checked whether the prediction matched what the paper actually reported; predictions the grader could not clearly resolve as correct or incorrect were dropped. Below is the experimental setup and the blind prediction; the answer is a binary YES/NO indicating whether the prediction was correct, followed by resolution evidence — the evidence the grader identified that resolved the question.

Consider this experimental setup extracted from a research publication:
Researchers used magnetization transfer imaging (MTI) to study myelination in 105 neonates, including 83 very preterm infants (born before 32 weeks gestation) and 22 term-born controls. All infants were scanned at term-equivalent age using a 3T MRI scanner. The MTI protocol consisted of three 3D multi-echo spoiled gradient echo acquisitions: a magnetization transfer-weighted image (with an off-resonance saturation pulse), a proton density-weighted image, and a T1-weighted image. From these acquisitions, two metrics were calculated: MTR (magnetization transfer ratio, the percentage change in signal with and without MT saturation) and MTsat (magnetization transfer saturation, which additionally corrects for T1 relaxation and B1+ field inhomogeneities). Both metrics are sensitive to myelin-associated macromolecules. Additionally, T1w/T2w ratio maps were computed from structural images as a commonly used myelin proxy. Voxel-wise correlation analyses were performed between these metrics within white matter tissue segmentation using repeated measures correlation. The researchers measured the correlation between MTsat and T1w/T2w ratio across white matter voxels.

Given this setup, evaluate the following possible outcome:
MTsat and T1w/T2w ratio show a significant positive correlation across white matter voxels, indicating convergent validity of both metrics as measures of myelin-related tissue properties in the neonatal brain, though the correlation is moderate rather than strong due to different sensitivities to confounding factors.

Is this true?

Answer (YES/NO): YES